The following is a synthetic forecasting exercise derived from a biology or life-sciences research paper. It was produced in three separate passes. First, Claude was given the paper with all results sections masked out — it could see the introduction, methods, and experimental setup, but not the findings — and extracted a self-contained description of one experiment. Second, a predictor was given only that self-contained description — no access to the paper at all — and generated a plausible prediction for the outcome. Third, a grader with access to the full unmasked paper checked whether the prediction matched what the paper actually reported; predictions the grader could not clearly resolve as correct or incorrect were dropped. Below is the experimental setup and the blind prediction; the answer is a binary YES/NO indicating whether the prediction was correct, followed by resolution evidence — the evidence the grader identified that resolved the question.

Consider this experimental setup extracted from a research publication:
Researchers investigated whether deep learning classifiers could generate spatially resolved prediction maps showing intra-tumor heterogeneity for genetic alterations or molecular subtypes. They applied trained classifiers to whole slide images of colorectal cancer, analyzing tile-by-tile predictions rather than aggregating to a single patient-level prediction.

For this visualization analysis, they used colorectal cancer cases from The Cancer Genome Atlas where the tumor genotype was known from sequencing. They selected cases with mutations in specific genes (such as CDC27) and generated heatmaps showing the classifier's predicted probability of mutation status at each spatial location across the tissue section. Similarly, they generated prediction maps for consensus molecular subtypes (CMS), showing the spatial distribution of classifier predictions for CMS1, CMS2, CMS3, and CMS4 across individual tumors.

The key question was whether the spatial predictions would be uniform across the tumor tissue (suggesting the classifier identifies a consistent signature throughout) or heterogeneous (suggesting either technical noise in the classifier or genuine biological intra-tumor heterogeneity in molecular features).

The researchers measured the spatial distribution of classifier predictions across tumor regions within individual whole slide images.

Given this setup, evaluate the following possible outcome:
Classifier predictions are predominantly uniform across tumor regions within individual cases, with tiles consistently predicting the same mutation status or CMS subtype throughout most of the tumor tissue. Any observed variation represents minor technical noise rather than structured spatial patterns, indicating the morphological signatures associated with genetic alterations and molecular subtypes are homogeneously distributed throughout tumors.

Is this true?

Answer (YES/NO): NO